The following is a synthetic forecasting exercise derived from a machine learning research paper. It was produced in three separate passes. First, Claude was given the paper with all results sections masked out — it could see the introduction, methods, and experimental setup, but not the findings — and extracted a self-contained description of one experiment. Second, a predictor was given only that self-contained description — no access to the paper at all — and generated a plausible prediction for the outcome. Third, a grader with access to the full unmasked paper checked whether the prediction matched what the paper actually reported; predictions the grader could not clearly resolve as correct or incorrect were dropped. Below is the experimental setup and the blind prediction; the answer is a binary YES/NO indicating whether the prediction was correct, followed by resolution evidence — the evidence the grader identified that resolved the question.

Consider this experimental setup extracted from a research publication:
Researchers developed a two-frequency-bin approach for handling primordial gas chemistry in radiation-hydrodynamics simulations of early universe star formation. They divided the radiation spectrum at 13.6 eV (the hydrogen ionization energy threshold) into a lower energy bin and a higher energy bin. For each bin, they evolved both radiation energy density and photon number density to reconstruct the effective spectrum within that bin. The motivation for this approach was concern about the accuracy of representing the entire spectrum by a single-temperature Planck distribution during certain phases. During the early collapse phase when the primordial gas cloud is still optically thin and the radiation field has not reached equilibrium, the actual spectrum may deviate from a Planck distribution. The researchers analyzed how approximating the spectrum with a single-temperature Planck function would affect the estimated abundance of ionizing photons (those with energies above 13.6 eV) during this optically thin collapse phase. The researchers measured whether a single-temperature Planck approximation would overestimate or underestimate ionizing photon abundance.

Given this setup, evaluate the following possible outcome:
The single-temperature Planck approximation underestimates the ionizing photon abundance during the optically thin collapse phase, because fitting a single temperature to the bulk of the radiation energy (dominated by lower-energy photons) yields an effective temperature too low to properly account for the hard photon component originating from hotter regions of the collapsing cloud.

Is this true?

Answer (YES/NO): NO